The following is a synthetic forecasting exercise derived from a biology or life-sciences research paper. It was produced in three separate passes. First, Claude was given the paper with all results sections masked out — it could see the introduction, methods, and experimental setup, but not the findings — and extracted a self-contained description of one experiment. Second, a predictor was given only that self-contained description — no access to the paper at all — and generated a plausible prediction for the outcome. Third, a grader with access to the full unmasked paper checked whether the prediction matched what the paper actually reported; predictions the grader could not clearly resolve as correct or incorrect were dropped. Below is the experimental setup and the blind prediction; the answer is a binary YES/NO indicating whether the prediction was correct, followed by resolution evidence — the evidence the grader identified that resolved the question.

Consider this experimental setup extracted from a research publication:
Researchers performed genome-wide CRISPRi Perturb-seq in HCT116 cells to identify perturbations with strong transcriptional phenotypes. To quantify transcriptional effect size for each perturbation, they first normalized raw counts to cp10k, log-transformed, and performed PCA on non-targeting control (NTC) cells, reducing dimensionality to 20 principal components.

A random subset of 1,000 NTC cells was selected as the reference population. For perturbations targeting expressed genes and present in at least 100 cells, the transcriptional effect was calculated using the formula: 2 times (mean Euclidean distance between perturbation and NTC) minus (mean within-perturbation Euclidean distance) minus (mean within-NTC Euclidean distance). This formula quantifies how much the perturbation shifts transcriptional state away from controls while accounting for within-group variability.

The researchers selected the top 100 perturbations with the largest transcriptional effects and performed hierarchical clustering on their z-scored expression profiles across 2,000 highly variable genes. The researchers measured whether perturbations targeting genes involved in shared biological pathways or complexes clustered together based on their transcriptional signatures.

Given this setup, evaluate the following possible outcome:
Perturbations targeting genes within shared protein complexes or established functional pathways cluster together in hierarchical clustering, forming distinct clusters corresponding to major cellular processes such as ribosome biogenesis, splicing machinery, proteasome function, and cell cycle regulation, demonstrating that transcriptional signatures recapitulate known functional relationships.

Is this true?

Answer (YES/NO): YES